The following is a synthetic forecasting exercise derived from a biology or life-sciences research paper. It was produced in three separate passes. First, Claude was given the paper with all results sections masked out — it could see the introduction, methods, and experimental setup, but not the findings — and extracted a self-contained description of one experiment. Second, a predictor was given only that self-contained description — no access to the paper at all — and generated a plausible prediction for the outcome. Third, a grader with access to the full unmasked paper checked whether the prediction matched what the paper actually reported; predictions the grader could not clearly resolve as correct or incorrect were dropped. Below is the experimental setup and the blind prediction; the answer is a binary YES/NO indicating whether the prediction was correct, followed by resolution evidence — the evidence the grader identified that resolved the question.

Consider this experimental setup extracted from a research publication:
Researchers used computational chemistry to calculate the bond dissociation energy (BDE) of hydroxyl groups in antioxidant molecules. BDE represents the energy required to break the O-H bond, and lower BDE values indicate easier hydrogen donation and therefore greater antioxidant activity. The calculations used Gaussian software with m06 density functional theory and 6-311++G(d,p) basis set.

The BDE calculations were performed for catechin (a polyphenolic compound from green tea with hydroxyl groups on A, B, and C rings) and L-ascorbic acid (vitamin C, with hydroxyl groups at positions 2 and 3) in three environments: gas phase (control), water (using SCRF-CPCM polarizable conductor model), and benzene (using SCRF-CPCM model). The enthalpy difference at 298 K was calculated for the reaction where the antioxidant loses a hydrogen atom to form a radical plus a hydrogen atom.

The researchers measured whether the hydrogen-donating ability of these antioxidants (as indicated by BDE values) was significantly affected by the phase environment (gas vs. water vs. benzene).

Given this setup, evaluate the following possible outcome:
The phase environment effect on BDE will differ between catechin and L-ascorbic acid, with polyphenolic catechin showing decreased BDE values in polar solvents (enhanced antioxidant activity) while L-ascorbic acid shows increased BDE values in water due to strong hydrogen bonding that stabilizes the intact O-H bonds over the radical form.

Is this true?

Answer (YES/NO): YES